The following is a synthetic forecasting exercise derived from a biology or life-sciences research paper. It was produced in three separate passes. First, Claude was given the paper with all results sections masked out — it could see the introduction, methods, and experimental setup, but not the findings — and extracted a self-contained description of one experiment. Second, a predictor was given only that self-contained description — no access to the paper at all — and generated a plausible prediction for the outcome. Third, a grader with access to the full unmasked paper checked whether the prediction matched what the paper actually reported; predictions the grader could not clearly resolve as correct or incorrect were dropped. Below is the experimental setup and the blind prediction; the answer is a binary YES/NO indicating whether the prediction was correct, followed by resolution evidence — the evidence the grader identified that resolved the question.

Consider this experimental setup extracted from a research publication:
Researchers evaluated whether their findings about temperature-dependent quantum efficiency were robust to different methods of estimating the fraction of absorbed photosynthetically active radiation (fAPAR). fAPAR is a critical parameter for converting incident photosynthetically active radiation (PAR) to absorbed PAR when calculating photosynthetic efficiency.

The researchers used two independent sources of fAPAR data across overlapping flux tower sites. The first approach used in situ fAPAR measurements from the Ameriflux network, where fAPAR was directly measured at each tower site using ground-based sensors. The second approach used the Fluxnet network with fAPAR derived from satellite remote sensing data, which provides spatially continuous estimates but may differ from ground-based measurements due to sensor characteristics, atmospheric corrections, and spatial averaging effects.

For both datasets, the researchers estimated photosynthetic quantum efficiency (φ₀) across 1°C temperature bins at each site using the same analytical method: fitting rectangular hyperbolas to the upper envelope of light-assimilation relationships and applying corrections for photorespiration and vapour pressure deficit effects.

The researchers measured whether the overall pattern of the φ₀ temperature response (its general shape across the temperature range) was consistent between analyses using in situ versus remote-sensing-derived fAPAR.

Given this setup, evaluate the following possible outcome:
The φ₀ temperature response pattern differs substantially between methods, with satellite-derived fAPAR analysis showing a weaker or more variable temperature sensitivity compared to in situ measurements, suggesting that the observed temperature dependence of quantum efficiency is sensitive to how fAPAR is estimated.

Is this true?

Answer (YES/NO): NO